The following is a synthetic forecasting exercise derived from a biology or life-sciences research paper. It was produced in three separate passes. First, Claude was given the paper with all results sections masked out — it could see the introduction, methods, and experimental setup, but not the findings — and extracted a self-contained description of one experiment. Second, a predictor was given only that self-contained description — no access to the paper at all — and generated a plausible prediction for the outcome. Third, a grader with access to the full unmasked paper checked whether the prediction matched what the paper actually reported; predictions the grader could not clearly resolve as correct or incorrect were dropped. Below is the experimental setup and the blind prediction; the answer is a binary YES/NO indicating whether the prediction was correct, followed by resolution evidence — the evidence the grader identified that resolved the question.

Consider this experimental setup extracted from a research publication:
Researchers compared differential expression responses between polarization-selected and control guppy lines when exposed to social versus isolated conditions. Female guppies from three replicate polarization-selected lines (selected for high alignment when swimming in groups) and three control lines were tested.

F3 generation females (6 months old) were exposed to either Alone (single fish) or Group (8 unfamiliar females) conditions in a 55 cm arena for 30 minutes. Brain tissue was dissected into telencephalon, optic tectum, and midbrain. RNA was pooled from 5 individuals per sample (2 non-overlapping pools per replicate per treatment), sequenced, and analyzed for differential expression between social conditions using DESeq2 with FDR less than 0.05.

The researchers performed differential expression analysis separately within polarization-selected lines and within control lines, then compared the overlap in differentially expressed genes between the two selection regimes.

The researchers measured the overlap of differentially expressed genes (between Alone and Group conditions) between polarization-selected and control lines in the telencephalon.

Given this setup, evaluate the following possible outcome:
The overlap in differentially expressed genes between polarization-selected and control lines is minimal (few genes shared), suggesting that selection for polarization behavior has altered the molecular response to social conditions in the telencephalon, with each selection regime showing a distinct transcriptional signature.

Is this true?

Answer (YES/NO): YES